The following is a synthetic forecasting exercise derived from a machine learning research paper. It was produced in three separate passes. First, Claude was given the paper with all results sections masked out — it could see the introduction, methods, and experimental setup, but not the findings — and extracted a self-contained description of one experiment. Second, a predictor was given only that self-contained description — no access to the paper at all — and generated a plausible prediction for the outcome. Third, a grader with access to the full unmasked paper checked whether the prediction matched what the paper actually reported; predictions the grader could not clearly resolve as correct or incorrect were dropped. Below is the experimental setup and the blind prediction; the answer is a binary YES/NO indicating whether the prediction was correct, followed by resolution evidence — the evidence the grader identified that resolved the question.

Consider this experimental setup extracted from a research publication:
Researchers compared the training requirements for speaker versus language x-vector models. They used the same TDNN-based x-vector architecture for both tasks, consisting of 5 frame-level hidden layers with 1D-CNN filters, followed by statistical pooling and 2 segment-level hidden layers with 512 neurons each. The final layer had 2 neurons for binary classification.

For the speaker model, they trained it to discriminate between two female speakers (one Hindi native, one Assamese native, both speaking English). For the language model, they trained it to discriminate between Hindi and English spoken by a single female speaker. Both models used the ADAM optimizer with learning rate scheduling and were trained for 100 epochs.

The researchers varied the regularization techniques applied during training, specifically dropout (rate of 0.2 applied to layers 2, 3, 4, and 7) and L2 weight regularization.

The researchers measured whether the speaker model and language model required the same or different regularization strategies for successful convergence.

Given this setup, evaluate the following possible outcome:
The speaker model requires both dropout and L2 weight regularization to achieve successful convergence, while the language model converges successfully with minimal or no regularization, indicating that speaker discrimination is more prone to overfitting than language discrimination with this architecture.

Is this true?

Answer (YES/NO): NO